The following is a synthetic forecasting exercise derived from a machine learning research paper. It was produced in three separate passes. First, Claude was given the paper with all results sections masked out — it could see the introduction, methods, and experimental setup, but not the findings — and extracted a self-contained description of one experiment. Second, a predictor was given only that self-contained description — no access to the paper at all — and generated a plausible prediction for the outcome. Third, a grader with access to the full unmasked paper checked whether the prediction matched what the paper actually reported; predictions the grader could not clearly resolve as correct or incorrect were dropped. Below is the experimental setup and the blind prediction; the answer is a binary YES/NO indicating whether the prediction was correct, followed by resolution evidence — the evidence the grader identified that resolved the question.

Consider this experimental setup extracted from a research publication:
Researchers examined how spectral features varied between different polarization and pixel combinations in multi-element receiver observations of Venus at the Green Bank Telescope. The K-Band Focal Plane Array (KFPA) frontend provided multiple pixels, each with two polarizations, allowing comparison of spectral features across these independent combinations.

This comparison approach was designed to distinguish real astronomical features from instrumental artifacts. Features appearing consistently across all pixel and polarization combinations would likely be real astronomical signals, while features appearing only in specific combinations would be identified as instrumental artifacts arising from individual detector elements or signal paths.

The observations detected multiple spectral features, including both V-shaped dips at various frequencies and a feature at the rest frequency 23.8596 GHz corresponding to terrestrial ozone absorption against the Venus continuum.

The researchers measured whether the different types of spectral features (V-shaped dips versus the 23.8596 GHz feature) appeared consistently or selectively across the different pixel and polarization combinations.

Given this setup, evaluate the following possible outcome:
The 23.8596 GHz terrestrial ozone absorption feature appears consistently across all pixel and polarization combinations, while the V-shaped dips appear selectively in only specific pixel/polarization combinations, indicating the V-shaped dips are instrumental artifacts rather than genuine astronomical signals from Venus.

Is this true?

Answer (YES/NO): YES